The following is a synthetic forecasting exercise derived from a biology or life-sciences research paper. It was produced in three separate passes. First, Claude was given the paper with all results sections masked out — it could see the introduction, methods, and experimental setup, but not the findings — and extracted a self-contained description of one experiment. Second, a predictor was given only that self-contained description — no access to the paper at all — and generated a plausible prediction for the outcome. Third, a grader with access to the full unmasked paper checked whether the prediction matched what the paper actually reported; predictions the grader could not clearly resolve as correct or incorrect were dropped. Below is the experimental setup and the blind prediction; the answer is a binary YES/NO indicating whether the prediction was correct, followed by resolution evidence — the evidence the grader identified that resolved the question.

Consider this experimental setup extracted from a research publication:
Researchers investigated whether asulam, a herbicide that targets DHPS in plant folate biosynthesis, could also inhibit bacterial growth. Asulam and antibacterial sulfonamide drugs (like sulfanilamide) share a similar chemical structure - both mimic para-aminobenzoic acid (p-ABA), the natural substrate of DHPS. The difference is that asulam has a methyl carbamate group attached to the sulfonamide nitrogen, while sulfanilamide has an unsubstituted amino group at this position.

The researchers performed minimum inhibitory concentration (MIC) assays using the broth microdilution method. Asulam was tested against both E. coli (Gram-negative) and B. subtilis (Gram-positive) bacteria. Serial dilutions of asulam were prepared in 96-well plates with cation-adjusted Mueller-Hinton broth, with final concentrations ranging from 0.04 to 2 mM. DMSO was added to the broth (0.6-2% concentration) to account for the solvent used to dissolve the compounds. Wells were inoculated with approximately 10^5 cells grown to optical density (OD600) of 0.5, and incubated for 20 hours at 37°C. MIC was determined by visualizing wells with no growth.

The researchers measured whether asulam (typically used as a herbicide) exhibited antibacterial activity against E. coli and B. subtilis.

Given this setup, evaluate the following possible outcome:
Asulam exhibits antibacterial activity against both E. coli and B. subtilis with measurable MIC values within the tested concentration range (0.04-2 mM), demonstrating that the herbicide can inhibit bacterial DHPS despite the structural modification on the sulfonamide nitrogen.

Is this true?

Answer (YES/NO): NO